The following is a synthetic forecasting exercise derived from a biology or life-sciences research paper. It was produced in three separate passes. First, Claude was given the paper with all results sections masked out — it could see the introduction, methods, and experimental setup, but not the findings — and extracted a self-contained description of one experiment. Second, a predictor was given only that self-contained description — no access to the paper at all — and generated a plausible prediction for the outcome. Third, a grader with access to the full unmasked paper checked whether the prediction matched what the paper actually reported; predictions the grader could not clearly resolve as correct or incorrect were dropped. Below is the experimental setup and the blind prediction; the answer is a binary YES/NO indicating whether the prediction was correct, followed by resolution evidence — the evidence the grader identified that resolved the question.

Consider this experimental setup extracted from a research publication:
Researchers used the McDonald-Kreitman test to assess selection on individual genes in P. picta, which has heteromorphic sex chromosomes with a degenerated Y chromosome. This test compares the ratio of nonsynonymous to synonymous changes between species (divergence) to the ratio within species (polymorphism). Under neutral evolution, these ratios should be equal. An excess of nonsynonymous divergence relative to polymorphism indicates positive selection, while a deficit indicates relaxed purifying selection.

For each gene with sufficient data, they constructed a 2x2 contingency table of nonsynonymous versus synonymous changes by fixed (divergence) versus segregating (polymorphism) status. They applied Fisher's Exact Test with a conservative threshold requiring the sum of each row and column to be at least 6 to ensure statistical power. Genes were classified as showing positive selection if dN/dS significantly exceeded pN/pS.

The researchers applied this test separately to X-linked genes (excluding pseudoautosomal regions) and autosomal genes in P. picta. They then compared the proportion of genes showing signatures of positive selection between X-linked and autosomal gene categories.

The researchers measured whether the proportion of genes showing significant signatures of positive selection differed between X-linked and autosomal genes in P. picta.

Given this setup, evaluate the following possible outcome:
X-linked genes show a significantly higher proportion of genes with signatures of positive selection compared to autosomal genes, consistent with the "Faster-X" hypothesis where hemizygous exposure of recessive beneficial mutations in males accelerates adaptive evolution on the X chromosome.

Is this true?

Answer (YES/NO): NO